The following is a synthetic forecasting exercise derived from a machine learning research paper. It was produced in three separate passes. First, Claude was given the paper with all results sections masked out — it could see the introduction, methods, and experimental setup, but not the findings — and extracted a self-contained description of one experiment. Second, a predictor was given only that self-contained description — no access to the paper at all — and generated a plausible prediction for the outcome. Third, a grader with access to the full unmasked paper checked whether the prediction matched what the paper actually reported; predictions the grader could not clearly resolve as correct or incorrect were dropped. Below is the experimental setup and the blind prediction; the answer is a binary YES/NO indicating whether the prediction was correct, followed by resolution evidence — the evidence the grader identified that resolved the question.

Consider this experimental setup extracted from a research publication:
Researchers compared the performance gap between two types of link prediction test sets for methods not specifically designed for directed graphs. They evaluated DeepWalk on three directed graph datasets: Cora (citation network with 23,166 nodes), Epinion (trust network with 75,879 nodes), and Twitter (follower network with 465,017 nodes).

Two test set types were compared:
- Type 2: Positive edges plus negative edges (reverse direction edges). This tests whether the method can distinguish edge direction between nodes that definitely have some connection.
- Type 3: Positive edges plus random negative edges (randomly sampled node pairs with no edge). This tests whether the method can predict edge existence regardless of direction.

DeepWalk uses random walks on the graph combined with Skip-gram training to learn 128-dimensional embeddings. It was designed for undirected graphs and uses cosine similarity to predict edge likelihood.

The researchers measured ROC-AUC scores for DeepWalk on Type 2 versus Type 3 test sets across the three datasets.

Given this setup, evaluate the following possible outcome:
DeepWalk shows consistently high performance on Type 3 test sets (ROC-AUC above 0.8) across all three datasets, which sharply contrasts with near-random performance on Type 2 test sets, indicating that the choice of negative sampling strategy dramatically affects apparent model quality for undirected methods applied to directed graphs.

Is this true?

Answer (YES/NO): NO